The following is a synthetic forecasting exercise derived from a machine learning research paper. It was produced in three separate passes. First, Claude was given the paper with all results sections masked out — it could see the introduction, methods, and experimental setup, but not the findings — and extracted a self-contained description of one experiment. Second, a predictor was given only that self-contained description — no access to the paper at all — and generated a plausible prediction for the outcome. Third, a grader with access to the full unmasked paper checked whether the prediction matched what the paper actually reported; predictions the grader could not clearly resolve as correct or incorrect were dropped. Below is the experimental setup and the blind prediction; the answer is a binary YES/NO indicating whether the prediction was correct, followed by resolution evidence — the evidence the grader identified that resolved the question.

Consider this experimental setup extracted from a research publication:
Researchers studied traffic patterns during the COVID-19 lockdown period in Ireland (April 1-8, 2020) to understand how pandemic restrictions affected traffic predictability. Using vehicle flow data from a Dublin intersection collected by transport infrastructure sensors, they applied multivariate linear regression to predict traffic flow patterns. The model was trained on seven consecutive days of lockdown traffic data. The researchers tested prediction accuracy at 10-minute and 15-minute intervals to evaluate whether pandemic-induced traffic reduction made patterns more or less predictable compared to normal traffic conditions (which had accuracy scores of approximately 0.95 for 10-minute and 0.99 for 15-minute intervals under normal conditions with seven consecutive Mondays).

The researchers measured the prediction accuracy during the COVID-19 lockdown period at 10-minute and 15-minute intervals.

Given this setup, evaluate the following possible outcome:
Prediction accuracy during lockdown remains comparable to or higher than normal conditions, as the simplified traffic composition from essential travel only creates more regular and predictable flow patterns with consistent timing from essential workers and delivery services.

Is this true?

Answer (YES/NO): YES